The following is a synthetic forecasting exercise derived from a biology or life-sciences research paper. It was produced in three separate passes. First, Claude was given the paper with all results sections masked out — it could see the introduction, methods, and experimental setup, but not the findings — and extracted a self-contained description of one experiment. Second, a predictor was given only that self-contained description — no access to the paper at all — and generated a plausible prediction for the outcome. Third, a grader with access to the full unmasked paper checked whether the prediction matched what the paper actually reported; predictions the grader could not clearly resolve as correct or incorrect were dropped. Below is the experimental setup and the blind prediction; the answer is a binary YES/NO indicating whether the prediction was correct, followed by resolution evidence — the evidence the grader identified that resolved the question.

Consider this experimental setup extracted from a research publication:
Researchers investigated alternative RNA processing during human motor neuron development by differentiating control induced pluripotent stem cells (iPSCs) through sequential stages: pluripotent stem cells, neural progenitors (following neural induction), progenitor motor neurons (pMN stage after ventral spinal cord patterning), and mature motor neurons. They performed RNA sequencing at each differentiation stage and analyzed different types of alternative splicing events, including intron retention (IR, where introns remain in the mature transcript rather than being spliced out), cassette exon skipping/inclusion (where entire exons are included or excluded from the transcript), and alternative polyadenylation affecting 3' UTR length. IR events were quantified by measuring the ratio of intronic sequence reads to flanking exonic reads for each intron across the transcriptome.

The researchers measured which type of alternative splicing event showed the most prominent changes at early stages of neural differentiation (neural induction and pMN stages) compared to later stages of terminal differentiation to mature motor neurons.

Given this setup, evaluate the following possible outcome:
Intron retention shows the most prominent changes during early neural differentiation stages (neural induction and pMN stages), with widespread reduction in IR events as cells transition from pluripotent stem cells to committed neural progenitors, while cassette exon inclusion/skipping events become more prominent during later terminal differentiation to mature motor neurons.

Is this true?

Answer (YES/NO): NO